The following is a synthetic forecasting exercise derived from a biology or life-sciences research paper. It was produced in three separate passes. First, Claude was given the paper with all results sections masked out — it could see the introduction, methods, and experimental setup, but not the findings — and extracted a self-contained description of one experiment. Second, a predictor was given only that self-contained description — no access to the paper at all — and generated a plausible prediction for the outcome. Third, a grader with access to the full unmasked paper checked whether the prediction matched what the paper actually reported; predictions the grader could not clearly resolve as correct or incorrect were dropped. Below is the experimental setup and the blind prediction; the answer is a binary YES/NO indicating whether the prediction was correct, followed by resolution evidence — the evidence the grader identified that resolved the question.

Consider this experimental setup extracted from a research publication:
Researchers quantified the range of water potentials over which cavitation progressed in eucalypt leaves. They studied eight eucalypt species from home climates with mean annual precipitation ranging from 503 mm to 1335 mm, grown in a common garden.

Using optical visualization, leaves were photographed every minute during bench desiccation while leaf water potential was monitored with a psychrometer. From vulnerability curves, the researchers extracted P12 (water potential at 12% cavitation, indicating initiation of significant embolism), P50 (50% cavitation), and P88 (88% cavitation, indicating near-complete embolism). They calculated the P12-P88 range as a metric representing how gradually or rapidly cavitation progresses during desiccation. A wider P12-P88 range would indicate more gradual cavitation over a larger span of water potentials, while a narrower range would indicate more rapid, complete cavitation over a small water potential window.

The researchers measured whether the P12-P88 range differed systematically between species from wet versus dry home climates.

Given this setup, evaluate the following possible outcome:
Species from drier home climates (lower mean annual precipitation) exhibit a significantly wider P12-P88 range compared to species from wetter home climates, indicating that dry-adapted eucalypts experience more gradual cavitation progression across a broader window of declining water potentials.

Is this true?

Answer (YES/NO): NO